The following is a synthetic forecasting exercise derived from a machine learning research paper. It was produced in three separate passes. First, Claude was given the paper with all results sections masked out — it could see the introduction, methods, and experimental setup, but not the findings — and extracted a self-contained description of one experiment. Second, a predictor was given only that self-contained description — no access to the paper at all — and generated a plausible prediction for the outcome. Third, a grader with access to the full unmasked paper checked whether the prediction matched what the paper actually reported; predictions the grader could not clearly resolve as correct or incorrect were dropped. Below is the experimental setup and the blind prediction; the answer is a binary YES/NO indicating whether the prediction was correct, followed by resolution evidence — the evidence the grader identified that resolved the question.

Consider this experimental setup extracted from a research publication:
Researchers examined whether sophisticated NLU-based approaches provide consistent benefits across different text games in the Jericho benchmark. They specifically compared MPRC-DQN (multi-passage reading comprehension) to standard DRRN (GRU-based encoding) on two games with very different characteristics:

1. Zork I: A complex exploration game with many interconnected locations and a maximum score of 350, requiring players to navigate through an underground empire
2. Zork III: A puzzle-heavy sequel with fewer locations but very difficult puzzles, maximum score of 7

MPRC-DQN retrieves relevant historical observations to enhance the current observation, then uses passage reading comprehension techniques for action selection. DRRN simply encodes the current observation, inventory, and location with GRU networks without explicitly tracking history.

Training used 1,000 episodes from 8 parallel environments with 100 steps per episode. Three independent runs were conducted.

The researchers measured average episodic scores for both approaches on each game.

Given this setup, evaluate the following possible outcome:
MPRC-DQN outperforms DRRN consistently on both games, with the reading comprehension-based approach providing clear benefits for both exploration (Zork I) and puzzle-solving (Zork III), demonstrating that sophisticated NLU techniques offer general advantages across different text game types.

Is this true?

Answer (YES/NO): NO